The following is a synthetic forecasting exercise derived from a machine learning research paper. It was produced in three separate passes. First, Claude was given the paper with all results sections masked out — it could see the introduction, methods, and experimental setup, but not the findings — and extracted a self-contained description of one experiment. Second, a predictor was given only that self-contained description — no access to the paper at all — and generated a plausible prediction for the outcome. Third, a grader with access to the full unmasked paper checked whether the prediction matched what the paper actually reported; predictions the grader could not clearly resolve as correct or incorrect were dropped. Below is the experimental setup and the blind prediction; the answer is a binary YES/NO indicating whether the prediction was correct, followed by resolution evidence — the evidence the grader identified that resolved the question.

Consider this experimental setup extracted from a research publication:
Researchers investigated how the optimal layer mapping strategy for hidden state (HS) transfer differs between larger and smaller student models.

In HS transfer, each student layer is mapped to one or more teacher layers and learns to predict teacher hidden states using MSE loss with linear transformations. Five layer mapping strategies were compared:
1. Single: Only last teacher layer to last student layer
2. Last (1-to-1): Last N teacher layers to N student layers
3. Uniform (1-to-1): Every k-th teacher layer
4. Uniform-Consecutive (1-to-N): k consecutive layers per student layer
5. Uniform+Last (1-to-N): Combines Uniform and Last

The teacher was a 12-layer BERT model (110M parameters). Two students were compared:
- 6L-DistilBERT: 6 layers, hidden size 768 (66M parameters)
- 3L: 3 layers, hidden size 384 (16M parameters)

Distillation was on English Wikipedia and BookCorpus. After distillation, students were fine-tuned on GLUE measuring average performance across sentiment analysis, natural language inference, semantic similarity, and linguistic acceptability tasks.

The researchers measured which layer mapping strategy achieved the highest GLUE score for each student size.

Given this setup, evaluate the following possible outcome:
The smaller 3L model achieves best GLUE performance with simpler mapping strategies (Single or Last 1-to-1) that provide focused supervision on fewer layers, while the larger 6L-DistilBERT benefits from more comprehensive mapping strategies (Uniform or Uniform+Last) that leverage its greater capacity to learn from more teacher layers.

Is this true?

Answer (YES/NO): NO